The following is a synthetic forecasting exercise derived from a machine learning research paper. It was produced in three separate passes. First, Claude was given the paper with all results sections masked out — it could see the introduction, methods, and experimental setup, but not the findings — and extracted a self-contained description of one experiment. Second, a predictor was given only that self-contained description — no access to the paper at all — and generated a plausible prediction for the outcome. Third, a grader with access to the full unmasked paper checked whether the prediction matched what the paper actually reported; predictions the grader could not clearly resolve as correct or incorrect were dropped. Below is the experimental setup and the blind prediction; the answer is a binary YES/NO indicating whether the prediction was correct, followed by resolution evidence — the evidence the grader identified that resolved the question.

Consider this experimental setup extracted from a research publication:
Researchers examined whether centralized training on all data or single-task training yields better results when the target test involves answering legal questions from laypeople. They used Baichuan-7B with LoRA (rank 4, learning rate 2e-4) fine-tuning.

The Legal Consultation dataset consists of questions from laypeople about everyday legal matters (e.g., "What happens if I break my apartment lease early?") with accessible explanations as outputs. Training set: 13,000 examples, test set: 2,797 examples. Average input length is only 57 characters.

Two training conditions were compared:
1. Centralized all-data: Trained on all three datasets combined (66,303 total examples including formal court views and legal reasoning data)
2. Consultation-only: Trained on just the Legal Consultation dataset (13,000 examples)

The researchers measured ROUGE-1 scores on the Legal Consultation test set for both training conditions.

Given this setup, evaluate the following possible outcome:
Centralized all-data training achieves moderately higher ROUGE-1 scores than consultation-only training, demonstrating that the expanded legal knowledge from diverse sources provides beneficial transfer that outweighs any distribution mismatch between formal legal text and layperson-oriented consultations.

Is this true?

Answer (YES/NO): NO